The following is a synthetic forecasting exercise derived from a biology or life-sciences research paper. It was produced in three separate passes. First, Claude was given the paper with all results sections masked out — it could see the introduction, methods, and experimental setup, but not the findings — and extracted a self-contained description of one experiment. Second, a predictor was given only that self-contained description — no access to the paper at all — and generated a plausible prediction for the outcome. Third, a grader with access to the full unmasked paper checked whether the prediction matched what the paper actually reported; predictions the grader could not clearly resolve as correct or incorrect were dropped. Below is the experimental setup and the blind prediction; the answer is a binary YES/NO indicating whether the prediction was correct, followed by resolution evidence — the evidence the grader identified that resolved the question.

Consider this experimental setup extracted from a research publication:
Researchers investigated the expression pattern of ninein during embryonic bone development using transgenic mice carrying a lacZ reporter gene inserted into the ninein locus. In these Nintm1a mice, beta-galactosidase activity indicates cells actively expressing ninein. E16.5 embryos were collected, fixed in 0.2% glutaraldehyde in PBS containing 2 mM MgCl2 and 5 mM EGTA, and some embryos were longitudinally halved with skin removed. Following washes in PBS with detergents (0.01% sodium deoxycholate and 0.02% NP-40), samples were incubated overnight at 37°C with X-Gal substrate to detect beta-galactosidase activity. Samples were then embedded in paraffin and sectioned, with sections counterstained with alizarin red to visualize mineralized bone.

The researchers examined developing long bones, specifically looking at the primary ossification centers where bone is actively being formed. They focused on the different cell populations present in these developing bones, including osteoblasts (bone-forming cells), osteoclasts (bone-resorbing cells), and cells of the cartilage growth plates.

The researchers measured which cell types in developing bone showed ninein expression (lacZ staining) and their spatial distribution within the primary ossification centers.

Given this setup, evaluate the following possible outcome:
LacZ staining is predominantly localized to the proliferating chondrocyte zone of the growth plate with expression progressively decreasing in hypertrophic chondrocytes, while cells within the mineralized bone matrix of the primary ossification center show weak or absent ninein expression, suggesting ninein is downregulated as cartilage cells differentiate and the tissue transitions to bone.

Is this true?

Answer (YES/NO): NO